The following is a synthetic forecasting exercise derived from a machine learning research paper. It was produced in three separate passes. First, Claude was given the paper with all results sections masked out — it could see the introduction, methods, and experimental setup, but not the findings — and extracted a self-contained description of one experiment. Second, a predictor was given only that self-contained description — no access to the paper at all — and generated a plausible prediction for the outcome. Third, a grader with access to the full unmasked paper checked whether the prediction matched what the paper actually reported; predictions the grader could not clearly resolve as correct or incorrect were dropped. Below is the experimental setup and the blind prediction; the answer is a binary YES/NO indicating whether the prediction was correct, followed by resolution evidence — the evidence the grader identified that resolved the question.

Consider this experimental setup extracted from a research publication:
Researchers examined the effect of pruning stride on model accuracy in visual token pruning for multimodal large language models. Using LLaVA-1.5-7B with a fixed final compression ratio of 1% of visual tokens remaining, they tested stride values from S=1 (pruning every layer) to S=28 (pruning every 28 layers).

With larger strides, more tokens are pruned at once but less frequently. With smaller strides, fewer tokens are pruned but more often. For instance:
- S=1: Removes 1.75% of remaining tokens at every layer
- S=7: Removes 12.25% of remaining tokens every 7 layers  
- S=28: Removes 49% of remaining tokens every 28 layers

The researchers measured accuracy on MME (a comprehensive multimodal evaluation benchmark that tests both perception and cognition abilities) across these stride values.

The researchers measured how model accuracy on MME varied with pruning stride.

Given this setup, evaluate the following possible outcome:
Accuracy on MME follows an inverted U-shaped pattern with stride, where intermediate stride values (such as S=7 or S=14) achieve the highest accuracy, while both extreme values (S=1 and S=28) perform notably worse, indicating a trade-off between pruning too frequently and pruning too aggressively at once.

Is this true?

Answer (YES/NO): NO